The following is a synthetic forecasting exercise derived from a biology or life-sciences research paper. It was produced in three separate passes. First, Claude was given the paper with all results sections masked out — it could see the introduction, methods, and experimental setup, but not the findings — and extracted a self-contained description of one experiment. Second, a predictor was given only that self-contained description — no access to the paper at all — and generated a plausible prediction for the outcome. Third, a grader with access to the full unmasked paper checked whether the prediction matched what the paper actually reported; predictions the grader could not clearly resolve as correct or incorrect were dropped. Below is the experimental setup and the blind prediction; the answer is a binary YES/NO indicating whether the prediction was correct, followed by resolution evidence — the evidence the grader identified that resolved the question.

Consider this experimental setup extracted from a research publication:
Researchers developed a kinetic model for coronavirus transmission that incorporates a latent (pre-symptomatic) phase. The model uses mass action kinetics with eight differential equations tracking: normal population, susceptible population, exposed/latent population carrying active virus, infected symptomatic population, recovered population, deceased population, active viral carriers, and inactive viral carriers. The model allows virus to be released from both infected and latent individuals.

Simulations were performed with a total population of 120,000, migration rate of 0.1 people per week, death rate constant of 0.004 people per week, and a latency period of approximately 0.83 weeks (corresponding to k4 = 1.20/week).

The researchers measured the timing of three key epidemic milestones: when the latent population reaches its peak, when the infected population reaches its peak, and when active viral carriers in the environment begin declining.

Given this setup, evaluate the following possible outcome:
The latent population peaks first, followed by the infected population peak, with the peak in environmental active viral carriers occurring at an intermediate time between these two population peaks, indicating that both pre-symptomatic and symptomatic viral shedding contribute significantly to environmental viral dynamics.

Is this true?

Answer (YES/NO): NO